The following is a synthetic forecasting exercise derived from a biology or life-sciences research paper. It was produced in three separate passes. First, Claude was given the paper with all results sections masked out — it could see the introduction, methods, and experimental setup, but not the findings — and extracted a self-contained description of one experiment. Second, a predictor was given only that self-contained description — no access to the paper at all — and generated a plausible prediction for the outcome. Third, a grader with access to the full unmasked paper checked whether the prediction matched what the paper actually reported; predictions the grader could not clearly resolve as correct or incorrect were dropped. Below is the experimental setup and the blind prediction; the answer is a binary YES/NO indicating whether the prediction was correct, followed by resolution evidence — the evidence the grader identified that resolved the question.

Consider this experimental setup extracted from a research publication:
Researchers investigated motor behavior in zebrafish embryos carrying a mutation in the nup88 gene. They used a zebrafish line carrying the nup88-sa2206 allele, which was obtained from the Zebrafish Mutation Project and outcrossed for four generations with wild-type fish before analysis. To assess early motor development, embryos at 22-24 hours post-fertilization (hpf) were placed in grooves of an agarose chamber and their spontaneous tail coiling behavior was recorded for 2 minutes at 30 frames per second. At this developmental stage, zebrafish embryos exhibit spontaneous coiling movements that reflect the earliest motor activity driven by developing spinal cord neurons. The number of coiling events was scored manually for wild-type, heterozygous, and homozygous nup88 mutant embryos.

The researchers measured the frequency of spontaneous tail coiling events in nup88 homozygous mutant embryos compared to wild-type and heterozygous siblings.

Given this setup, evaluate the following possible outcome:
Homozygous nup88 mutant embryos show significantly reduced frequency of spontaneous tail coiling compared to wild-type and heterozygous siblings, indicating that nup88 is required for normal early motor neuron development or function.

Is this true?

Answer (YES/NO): NO